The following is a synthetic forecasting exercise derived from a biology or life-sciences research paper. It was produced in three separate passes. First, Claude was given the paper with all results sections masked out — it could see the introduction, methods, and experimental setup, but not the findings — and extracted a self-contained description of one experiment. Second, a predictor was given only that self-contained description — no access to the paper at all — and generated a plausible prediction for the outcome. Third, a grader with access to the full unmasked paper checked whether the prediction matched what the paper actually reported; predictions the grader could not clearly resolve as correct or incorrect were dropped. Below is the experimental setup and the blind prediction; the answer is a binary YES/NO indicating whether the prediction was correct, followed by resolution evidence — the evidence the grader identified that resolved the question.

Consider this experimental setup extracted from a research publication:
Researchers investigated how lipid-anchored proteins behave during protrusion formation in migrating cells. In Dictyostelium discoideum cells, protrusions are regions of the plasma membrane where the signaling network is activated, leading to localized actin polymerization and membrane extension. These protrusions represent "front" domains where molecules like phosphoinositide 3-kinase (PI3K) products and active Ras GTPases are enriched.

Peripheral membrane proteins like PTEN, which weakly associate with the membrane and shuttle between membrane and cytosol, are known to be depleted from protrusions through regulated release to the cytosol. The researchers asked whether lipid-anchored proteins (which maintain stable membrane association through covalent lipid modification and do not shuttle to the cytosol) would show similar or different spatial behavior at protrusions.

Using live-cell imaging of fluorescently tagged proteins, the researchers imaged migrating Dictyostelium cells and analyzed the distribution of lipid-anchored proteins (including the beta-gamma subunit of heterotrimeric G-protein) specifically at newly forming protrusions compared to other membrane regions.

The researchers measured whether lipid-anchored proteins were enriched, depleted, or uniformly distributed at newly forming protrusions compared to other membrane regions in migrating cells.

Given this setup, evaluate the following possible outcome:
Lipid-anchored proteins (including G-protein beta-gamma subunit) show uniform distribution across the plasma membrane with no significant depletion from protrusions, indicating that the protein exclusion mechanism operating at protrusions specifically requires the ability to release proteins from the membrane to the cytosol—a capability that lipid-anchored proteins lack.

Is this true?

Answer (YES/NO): NO